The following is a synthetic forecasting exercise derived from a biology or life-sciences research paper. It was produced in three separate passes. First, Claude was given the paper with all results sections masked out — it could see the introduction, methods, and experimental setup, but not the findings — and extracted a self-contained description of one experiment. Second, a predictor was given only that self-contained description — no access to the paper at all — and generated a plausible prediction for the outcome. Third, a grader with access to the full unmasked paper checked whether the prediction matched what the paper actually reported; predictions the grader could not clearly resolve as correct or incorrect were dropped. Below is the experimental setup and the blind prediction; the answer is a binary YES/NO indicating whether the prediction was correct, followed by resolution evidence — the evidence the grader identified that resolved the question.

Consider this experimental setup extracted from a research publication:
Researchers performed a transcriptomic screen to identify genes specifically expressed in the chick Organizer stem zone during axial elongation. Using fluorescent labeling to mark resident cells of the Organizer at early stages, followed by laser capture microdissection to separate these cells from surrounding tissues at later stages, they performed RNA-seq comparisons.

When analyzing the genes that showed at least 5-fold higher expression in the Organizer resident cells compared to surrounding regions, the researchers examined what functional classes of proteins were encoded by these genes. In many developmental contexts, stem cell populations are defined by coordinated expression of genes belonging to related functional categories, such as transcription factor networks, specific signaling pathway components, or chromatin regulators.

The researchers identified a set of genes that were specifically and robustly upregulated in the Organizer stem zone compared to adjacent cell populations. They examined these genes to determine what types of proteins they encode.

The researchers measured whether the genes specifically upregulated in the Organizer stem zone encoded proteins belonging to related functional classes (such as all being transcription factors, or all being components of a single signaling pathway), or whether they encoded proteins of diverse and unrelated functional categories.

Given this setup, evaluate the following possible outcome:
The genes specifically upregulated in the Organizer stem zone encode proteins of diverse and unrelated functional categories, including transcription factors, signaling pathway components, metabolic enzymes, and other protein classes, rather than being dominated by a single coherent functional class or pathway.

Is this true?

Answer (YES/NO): YES